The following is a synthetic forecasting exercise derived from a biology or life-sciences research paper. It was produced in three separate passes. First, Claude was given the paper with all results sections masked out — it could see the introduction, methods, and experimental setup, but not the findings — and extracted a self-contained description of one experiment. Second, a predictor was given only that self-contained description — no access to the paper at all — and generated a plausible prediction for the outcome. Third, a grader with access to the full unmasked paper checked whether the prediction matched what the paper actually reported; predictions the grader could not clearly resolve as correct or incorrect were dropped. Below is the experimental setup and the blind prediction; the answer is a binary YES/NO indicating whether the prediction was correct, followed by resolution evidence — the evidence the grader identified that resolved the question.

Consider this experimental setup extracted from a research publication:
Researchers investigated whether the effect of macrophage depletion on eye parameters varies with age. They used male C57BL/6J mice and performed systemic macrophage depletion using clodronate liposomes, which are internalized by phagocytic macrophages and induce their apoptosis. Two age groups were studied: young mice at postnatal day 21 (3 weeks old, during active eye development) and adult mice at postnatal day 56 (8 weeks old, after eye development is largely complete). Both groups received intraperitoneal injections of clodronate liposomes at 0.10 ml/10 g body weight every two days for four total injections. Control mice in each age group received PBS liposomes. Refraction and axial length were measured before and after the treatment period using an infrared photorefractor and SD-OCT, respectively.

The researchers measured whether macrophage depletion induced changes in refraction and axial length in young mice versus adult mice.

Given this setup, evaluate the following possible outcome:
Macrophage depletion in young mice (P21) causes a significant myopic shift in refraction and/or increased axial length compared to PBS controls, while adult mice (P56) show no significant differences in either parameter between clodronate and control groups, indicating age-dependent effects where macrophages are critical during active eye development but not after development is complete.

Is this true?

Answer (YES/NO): NO